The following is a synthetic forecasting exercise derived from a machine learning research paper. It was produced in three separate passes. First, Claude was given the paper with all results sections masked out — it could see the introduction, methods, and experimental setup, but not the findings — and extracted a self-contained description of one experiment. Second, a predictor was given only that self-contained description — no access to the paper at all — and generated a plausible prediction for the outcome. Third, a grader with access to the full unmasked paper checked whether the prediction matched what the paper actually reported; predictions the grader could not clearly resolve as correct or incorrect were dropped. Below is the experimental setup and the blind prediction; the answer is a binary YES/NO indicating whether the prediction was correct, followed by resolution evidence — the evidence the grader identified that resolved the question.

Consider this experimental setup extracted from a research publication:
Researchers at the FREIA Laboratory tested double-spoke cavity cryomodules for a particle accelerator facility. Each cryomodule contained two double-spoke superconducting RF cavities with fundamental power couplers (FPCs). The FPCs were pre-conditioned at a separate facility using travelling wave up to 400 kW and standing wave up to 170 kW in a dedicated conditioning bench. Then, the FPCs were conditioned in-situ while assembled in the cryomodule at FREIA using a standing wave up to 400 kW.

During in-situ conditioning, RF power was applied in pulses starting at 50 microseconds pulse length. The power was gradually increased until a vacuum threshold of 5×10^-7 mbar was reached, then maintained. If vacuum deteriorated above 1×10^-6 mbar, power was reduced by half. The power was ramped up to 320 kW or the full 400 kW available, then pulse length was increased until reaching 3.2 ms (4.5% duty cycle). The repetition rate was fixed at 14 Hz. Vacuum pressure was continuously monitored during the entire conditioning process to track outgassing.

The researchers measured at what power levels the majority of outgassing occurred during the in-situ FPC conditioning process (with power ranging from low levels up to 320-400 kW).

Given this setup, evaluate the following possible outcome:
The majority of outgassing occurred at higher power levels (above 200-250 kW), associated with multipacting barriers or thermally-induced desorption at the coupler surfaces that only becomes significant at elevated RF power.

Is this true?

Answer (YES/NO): NO